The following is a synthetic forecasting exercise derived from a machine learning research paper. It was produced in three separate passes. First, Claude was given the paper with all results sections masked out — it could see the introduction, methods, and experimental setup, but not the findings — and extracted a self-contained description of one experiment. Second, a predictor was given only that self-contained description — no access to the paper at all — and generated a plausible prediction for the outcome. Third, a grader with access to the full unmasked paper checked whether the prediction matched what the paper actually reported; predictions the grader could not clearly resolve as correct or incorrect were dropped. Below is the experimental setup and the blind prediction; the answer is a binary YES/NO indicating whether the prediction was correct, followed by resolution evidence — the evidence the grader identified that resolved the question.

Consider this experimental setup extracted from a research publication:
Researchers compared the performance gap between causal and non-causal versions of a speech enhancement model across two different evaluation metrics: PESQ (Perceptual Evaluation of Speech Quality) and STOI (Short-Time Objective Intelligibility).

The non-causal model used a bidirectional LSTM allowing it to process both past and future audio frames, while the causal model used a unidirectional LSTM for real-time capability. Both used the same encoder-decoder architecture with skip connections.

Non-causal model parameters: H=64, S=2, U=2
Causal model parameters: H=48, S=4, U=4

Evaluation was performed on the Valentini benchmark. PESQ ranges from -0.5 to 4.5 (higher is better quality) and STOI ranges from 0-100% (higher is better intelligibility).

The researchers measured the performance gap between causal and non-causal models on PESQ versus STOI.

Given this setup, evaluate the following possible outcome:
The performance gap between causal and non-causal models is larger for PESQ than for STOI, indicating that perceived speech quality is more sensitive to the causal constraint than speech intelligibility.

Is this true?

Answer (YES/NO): YES